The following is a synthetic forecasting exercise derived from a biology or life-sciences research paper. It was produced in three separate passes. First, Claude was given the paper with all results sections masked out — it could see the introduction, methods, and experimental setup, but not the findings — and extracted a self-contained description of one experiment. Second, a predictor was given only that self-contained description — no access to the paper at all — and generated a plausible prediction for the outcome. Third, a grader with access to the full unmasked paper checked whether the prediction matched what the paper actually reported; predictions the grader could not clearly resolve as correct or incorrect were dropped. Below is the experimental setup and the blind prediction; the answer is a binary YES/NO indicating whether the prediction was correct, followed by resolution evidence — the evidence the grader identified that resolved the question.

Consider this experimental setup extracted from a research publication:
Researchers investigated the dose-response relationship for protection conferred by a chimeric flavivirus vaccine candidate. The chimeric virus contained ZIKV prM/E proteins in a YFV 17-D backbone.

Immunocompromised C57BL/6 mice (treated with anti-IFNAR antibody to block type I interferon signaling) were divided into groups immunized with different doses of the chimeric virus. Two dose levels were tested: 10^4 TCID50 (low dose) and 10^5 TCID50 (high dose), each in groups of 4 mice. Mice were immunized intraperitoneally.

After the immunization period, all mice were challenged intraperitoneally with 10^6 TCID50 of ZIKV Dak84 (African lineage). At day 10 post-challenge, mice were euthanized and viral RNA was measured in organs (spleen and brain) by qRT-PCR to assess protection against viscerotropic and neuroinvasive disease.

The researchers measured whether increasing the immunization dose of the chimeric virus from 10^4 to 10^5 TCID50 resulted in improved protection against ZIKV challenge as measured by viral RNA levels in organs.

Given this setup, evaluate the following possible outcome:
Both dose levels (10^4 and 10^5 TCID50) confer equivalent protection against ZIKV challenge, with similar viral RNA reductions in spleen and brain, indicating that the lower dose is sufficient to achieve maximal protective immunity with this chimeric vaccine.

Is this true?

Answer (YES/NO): YES